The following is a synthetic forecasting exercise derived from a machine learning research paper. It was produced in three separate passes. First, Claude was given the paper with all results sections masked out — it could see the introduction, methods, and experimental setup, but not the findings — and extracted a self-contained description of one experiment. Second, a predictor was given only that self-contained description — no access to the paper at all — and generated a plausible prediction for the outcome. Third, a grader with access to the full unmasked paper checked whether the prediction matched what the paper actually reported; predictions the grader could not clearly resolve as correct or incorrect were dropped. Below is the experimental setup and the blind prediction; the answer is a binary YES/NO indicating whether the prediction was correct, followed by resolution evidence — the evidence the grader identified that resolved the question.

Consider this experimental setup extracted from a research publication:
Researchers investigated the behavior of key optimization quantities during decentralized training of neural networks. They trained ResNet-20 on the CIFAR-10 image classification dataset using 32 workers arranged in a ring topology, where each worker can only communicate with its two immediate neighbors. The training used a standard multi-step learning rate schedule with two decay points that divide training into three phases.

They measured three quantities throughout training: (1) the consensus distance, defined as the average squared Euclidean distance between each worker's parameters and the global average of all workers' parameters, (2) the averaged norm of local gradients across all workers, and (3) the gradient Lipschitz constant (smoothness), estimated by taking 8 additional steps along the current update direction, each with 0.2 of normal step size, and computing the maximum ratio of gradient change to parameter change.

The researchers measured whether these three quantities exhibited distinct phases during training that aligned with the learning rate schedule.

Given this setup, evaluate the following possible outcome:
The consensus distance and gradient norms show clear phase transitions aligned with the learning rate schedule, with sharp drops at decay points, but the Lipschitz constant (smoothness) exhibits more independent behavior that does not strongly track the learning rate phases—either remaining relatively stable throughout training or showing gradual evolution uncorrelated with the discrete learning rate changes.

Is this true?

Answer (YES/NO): NO